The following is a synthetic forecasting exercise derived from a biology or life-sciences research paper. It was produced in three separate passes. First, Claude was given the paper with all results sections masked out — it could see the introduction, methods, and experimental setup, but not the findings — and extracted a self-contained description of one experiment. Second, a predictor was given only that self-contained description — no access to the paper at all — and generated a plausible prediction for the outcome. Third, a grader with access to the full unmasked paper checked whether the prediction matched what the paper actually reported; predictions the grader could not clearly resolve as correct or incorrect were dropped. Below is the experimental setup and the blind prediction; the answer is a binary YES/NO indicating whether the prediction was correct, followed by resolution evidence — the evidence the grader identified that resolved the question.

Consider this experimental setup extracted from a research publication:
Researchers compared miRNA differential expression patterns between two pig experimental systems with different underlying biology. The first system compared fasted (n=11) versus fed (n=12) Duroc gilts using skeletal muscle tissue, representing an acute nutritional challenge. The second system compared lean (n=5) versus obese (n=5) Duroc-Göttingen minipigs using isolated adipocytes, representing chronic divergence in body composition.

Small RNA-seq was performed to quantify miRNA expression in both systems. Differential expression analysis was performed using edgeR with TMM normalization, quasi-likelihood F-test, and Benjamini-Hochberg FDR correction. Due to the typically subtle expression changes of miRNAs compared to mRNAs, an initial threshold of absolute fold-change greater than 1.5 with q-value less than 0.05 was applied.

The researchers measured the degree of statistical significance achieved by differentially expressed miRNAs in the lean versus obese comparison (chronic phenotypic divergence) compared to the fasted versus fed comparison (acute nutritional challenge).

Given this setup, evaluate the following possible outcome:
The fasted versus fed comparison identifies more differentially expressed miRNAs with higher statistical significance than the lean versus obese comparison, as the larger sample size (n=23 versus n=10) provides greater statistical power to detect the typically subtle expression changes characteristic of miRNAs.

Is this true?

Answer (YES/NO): YES